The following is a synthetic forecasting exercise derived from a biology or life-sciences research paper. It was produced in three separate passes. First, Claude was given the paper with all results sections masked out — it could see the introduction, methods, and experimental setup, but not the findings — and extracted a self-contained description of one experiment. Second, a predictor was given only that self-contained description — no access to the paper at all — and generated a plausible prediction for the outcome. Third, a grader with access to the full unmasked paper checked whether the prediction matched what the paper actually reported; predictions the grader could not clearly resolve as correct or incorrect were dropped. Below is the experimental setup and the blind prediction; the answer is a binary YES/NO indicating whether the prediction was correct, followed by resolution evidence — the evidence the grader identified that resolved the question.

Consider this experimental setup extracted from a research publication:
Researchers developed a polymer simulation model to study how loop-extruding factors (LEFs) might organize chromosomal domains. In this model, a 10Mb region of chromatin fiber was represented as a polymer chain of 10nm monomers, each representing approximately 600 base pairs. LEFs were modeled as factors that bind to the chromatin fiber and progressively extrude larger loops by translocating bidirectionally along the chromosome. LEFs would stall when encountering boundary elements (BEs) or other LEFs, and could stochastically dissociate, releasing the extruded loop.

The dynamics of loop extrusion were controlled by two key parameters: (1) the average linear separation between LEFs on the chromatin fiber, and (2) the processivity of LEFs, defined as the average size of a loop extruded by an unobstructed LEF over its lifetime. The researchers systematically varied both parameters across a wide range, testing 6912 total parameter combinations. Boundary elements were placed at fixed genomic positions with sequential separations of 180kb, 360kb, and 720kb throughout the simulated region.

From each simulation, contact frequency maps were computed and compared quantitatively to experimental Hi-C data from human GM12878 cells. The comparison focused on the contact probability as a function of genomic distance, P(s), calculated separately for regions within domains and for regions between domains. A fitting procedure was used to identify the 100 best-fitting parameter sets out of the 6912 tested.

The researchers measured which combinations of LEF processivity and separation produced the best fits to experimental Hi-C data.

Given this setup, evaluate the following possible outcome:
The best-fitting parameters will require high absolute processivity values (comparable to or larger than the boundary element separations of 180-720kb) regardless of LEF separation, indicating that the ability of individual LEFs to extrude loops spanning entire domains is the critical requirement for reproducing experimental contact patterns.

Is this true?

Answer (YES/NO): NO